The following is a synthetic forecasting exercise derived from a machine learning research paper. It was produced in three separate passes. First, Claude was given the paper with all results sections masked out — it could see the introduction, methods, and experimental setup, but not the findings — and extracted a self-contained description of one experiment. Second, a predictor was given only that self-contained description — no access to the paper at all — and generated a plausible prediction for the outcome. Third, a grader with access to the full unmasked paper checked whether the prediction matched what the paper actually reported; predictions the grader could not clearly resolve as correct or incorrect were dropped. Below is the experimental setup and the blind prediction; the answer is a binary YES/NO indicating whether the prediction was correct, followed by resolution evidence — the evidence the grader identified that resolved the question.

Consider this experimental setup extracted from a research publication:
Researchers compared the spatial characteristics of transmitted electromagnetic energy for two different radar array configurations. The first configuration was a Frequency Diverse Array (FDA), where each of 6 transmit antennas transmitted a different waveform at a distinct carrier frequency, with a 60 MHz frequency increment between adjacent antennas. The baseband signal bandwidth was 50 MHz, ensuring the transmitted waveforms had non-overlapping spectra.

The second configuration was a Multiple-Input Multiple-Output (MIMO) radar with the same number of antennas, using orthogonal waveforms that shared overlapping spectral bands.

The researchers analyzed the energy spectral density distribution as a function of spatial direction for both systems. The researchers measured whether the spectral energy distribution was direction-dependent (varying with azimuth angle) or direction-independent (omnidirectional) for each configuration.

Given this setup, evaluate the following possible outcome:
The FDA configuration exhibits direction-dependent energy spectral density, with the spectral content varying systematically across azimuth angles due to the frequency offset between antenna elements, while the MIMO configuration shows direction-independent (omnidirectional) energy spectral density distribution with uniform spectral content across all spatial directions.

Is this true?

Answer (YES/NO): NO